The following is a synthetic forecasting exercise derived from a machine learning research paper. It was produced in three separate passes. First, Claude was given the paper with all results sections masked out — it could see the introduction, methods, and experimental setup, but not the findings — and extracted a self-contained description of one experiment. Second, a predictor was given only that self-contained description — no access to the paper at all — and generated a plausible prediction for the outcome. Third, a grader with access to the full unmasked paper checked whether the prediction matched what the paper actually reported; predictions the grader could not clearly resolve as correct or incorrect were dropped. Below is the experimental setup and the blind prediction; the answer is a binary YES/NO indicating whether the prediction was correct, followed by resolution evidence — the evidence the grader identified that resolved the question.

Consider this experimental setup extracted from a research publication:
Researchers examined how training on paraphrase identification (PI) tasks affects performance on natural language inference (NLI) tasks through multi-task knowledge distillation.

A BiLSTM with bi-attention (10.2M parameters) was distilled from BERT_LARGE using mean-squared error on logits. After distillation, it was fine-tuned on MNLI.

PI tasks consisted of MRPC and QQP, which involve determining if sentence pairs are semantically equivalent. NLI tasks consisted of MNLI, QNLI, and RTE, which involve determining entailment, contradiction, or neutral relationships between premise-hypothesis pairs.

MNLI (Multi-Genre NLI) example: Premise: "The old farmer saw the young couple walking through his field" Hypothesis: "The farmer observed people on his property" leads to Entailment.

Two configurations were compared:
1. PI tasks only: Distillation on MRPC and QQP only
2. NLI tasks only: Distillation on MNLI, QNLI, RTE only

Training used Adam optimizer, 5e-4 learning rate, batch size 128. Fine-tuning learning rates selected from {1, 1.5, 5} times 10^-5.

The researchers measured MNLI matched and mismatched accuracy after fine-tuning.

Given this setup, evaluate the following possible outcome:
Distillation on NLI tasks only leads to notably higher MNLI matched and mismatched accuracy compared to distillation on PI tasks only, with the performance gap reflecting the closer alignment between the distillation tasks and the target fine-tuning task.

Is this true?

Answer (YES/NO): YES